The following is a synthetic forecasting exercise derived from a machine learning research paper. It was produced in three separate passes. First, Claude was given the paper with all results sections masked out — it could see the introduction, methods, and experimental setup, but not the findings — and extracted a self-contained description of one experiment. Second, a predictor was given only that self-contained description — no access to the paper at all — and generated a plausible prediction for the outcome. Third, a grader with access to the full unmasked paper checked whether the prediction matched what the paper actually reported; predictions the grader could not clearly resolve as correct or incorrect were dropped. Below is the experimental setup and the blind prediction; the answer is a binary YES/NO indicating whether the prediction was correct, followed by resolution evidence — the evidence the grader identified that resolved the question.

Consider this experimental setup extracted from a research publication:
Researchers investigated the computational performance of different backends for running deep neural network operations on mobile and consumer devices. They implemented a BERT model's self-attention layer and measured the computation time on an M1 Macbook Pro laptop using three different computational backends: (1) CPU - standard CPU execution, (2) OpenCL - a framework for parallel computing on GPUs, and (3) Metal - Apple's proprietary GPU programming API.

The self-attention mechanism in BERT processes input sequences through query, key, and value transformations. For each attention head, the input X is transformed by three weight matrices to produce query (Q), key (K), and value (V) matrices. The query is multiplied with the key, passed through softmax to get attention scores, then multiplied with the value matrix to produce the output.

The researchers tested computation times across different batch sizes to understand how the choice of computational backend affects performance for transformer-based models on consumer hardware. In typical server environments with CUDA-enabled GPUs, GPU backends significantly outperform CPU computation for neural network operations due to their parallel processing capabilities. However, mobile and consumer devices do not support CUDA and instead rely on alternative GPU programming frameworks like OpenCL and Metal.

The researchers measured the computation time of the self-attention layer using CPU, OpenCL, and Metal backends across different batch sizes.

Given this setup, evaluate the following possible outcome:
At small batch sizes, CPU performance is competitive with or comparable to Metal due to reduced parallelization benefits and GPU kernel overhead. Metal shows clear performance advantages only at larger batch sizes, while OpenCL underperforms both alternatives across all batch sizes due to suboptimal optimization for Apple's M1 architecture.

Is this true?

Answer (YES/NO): NO